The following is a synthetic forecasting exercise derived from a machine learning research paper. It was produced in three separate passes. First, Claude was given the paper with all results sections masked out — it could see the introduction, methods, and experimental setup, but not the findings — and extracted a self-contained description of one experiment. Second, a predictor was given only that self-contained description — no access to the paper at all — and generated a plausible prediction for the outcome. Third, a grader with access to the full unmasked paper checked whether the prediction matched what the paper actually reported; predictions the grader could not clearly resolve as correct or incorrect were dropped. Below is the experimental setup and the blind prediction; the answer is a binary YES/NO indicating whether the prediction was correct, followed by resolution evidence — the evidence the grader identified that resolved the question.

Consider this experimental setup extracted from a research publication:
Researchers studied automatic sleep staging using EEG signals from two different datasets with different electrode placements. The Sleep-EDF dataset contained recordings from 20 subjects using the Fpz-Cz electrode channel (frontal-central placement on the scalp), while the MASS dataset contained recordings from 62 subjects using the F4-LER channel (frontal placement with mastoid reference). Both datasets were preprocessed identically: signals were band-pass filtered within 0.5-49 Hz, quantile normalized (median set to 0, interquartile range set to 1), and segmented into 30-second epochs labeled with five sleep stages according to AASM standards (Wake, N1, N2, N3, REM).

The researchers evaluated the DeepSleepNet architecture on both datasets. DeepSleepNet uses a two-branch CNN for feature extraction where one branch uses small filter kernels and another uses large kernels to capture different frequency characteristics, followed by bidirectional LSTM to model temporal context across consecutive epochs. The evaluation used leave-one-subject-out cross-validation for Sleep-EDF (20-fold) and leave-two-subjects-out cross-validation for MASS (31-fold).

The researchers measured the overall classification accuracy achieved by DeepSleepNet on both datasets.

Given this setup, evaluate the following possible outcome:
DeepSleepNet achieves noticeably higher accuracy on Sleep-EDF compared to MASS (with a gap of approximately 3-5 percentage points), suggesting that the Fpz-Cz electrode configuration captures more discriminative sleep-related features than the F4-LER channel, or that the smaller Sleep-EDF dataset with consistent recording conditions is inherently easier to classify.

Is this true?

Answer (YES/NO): NO